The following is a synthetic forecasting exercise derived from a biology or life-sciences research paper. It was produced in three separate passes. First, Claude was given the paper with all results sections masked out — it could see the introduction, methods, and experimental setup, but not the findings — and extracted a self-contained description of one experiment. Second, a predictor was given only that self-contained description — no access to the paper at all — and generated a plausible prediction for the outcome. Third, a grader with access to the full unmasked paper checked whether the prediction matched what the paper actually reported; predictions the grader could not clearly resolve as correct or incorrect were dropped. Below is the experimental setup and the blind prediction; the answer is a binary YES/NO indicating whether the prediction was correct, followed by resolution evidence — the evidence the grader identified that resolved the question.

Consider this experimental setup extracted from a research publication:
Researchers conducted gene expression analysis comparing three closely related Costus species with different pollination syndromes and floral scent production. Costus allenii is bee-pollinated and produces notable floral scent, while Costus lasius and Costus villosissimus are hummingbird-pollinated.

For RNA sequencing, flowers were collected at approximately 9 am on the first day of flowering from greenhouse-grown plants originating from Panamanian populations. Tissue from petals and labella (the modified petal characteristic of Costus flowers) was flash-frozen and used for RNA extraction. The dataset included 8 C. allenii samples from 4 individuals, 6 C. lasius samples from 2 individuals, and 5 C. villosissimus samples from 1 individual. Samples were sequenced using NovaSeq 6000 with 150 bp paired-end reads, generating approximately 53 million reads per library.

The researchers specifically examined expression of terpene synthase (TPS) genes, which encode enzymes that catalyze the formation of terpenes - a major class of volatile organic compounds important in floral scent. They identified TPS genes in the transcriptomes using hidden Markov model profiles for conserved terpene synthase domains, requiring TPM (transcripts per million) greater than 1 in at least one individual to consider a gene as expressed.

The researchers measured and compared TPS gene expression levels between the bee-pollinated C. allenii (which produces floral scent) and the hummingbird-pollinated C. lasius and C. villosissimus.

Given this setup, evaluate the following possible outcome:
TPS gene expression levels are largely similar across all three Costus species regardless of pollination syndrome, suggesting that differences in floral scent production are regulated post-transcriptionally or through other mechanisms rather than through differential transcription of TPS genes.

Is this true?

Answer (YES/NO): NO